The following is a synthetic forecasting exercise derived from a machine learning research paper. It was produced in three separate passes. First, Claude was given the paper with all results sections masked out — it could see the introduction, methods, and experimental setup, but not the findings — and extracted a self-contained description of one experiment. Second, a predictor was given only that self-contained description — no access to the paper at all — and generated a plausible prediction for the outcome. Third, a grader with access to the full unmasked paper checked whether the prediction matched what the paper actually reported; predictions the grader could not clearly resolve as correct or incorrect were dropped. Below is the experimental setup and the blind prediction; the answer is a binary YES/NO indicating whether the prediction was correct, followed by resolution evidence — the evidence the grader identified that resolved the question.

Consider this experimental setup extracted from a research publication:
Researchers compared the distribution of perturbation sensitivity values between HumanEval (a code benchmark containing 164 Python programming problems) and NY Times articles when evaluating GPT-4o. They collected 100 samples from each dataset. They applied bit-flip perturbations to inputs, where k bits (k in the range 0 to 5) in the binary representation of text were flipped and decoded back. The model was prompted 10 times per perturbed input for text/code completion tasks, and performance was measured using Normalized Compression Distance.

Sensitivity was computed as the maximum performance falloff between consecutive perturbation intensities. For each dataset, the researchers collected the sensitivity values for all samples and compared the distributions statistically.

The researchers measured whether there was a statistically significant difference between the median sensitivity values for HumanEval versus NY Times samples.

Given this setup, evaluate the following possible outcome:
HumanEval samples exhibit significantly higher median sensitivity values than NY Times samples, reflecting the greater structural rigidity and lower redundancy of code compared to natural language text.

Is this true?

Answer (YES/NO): YES